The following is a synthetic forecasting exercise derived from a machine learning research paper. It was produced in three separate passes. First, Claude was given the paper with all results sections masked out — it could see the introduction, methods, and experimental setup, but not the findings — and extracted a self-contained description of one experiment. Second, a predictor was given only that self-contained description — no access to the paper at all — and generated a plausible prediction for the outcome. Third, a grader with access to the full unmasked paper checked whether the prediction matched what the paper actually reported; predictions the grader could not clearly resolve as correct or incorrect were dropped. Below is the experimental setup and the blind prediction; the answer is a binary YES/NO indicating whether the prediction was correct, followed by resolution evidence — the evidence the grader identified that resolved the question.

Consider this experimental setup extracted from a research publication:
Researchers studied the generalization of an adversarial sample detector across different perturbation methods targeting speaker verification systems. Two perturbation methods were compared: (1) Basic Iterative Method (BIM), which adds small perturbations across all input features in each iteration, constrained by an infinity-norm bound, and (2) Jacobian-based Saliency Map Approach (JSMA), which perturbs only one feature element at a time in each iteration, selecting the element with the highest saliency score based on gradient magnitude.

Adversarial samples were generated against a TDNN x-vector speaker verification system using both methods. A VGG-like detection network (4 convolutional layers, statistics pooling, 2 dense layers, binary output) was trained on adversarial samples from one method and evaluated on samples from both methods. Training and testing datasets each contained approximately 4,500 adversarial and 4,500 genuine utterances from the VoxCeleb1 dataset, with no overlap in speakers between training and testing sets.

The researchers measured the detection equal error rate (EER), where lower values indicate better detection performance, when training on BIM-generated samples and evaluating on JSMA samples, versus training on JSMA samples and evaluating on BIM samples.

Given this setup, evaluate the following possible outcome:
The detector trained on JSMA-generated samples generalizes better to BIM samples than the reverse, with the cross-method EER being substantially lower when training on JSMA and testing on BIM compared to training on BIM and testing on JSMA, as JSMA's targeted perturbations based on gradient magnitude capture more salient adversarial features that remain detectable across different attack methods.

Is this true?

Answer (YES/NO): YES